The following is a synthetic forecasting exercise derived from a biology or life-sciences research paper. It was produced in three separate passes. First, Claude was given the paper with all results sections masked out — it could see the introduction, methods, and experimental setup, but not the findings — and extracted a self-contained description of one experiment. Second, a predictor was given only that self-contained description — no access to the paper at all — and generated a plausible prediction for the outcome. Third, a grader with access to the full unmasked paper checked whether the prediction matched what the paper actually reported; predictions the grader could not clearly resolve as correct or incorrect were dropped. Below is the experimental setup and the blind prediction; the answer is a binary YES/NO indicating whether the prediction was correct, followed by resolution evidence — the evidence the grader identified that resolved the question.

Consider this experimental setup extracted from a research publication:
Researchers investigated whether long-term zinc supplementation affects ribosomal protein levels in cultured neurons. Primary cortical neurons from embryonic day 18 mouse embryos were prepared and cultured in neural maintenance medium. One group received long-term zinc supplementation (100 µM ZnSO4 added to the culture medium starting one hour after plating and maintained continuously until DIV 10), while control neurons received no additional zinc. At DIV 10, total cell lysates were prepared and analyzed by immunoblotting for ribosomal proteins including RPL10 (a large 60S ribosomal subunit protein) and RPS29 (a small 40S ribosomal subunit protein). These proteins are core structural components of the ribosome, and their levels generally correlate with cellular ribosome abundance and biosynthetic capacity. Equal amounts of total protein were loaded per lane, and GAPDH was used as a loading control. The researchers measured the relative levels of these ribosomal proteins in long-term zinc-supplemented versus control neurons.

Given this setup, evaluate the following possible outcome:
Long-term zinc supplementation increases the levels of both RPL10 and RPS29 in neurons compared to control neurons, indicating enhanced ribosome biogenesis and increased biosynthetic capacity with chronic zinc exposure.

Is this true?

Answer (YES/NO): YES